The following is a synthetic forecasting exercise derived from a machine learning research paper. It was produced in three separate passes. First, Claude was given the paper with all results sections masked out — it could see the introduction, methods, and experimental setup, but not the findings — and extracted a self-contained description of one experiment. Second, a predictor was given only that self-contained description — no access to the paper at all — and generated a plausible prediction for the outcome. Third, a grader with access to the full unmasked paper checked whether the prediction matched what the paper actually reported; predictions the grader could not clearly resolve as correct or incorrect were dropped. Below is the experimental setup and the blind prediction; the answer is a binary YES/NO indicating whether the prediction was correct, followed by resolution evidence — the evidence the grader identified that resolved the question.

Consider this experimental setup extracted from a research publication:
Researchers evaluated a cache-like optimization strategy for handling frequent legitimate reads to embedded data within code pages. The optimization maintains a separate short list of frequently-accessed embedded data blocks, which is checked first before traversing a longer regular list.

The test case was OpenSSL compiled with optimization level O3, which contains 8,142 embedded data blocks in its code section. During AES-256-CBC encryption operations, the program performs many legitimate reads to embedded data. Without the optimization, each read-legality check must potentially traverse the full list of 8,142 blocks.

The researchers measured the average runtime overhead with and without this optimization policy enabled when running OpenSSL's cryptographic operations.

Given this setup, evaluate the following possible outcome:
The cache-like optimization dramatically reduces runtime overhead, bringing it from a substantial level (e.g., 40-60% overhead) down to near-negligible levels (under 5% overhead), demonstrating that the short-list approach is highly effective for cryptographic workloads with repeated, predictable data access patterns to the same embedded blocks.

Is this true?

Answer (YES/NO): NO